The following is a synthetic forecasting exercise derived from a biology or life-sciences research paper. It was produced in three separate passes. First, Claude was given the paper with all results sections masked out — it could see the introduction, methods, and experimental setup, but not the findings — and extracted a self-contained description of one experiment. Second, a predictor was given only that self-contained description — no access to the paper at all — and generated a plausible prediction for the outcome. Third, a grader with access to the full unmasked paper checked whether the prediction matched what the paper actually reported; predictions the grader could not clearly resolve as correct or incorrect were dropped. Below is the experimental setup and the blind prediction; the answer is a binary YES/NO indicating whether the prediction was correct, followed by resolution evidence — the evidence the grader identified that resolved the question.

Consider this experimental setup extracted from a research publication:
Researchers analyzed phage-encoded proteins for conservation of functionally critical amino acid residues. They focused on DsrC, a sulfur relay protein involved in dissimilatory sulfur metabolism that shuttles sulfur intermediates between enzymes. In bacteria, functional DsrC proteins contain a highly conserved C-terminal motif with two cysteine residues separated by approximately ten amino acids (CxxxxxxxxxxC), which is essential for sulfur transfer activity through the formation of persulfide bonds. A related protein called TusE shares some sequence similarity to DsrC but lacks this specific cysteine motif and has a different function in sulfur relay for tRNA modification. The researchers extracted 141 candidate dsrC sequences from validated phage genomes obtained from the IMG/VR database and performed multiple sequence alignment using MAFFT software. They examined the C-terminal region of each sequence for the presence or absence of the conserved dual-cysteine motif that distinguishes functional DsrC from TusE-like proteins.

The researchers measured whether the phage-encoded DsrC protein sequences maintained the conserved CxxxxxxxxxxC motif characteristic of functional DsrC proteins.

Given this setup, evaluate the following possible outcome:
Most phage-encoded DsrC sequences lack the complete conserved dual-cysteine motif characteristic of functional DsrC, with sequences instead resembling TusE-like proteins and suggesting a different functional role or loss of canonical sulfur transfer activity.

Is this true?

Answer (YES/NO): YES